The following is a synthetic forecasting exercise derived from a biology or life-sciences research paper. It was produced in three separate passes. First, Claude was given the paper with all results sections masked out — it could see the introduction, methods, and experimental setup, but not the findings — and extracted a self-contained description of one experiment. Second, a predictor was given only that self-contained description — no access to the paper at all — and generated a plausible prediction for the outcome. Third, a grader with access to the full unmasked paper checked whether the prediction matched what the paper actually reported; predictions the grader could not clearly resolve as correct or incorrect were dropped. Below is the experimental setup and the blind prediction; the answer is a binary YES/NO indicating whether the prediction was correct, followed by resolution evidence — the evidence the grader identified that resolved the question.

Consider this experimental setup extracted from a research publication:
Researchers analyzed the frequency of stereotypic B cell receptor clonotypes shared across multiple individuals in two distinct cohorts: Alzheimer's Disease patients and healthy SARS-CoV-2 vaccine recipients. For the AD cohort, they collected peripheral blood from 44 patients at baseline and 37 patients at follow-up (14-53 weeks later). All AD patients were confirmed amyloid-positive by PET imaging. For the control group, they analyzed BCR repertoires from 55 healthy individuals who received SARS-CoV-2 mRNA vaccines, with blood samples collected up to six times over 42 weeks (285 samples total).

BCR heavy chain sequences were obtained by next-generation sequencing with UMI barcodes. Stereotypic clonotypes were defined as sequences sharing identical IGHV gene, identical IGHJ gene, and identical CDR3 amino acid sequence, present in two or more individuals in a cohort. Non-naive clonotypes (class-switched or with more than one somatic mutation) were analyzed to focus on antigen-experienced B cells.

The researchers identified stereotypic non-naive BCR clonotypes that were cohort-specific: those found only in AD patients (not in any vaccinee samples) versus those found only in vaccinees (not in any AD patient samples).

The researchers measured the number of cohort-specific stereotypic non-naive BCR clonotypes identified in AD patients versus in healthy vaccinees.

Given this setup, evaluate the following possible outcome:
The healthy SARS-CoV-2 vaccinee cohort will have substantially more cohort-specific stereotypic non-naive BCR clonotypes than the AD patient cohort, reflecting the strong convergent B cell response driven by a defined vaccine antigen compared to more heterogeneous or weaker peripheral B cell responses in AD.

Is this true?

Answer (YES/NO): YES